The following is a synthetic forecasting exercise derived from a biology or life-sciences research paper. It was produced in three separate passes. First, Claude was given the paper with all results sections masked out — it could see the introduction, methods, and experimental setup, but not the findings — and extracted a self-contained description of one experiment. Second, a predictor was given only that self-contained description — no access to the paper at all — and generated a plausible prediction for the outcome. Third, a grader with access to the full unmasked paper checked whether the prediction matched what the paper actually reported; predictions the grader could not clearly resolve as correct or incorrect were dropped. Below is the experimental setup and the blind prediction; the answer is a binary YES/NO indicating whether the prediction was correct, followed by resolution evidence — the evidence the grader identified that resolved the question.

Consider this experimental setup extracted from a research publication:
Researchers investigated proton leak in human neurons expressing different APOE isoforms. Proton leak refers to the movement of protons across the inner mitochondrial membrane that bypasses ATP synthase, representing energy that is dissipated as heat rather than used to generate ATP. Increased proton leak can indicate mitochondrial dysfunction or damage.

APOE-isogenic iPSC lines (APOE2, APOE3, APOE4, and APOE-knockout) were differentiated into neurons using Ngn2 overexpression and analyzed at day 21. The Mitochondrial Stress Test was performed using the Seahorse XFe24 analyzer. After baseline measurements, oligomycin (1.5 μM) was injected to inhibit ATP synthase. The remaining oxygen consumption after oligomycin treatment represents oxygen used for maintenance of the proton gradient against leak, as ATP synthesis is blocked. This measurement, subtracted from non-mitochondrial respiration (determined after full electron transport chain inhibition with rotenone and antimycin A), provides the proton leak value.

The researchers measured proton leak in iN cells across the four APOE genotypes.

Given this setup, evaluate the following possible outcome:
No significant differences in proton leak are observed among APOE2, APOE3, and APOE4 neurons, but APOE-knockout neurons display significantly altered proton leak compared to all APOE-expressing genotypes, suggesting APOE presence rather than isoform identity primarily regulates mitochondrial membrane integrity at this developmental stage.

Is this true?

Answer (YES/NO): NO